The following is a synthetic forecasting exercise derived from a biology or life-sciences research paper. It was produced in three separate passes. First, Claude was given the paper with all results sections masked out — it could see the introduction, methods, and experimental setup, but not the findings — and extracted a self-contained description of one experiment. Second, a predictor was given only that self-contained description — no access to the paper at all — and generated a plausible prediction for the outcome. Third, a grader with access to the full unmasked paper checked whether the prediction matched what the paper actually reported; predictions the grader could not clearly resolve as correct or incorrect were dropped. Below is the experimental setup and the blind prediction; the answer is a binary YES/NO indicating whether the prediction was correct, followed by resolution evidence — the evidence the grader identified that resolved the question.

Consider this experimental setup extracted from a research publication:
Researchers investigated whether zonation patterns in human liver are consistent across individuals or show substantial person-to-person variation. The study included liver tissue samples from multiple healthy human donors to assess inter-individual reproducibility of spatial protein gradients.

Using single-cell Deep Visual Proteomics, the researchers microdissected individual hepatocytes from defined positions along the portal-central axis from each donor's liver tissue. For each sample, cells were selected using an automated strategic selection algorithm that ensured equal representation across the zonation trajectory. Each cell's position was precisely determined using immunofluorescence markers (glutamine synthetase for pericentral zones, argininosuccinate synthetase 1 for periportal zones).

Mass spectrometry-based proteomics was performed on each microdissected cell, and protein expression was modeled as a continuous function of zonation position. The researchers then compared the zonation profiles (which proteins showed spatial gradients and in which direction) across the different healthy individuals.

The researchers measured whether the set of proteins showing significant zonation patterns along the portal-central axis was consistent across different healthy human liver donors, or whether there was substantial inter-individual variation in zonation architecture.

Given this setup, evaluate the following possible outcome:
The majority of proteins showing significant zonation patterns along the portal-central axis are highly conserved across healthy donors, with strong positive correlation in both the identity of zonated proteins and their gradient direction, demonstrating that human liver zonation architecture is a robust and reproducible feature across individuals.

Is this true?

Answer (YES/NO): YES